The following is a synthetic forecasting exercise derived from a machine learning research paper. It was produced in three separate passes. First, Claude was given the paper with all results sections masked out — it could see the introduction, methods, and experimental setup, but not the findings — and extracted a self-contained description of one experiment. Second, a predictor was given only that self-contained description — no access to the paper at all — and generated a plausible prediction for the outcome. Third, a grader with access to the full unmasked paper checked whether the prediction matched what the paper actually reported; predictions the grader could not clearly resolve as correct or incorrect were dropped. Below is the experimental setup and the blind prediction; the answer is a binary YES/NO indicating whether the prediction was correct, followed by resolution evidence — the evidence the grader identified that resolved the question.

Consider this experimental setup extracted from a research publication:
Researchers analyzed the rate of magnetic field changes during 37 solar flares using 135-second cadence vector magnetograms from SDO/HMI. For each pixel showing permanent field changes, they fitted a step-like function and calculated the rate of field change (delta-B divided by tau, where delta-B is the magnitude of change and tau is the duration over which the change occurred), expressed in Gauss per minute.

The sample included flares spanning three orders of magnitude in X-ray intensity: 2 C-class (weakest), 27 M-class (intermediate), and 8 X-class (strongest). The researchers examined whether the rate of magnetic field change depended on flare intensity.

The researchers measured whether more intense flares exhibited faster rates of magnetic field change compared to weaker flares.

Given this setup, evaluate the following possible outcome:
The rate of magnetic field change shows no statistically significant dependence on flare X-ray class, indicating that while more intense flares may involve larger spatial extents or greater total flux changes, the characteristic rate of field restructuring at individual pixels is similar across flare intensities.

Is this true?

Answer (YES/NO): NO